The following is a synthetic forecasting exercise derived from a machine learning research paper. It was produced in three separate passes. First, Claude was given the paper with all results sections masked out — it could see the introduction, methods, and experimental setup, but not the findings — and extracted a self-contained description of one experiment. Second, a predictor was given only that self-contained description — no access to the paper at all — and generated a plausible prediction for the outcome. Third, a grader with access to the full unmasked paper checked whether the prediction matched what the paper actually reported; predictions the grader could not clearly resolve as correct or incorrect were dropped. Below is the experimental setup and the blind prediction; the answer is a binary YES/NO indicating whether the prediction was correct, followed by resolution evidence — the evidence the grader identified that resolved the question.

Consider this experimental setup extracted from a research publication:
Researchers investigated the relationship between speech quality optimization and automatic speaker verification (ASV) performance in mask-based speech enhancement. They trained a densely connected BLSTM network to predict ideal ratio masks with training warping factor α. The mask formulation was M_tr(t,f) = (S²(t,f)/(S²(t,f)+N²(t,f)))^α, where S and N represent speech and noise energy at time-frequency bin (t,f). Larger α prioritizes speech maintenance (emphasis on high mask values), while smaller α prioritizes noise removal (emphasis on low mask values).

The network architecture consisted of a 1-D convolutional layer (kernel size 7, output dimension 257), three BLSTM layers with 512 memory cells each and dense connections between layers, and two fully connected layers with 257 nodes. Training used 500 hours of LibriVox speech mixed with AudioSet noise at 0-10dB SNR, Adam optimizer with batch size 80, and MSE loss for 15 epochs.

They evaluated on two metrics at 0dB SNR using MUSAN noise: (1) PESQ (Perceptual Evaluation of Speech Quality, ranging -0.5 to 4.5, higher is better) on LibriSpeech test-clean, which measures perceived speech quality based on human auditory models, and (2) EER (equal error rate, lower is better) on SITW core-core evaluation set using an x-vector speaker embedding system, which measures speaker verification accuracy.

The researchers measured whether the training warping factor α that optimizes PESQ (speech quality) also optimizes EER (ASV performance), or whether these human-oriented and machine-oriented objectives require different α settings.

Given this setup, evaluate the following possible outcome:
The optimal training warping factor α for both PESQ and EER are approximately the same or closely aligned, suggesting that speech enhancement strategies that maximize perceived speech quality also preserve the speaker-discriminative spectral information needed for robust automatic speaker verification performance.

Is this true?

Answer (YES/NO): NO